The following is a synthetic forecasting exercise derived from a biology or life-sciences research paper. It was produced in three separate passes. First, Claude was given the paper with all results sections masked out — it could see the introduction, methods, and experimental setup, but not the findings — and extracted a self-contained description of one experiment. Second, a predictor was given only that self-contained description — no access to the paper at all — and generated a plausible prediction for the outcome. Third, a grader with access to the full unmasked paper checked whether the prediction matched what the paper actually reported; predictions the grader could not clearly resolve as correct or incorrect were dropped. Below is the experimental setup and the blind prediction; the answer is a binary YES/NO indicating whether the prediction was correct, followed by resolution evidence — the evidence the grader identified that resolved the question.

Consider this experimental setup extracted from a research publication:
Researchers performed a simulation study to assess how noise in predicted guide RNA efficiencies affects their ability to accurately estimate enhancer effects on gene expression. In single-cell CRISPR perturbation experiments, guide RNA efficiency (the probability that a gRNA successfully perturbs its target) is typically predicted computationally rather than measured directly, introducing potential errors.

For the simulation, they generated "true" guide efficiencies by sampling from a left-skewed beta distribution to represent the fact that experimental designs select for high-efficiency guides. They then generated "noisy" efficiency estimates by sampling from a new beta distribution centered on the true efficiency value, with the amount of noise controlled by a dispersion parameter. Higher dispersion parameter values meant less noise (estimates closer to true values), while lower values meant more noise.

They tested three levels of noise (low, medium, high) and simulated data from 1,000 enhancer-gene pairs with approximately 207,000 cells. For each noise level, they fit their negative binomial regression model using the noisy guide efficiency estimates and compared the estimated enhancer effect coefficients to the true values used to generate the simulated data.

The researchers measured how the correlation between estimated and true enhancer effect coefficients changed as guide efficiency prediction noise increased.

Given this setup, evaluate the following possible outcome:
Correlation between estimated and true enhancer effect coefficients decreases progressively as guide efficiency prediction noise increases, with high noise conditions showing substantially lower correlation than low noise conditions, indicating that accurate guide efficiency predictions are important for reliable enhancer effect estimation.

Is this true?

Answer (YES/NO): YES